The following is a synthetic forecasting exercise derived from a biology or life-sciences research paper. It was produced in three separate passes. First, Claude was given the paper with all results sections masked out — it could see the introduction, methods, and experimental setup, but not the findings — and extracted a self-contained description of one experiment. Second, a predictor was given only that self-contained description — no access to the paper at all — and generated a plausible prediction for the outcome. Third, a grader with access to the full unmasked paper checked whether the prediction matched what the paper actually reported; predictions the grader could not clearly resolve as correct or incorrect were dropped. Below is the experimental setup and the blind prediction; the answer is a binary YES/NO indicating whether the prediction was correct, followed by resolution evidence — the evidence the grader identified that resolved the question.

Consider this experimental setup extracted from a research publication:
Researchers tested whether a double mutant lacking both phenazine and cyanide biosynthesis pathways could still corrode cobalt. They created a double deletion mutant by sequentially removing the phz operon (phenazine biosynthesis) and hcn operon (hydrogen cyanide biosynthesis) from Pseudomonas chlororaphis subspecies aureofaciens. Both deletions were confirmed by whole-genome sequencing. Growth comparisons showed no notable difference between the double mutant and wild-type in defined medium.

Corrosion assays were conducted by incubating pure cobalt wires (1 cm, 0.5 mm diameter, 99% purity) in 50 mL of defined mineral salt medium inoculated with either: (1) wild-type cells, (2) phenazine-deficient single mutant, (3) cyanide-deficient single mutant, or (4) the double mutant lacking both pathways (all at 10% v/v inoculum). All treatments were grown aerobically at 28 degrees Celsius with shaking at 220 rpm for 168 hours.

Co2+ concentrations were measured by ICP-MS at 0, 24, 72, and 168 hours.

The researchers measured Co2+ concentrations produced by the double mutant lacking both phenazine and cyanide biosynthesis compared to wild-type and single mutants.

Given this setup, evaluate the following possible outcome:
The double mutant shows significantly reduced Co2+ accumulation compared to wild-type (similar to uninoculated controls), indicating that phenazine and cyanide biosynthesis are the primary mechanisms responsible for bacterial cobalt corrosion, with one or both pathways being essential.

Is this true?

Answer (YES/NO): NO